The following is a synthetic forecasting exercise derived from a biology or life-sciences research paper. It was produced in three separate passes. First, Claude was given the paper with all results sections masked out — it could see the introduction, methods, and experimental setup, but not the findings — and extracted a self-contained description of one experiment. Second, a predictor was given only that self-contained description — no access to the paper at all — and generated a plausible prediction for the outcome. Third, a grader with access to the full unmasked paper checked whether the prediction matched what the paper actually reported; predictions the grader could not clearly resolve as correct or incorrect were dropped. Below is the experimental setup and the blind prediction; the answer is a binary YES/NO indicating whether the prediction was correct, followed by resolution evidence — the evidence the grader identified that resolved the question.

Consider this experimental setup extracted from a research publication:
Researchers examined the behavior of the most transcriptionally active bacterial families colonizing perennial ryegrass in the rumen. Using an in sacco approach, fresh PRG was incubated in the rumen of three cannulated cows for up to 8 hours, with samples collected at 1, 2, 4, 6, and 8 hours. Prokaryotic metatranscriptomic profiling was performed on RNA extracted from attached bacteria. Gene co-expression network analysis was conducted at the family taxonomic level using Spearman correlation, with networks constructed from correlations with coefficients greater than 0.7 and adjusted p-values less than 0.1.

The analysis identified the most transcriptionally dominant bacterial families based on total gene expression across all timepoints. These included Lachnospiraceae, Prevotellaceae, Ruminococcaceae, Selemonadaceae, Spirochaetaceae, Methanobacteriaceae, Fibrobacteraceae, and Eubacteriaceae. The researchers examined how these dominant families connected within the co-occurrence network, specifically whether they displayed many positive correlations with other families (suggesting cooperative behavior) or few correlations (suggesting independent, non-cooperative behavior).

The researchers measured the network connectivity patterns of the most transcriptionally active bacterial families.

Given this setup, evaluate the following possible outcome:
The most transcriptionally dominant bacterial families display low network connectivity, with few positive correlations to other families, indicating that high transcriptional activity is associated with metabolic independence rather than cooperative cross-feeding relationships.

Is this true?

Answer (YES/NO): YES